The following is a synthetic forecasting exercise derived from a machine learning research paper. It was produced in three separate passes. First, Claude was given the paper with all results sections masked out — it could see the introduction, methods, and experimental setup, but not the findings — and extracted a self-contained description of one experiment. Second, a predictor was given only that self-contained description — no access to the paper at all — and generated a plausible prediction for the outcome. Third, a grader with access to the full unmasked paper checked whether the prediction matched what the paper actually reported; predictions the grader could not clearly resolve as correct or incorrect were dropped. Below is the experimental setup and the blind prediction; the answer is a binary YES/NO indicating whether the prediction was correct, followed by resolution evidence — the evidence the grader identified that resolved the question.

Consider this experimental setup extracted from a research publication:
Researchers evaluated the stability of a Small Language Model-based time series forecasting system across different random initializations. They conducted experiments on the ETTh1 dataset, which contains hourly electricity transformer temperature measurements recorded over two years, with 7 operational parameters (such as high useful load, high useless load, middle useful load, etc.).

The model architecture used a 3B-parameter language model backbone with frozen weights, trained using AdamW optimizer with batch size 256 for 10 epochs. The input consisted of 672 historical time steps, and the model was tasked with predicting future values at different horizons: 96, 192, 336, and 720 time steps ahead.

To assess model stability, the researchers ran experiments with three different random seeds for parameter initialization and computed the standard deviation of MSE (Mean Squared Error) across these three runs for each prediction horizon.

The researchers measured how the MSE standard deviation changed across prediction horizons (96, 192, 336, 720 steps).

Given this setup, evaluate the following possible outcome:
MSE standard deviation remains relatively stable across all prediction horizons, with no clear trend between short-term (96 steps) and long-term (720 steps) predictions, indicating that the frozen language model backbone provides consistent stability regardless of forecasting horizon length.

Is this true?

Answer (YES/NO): YES